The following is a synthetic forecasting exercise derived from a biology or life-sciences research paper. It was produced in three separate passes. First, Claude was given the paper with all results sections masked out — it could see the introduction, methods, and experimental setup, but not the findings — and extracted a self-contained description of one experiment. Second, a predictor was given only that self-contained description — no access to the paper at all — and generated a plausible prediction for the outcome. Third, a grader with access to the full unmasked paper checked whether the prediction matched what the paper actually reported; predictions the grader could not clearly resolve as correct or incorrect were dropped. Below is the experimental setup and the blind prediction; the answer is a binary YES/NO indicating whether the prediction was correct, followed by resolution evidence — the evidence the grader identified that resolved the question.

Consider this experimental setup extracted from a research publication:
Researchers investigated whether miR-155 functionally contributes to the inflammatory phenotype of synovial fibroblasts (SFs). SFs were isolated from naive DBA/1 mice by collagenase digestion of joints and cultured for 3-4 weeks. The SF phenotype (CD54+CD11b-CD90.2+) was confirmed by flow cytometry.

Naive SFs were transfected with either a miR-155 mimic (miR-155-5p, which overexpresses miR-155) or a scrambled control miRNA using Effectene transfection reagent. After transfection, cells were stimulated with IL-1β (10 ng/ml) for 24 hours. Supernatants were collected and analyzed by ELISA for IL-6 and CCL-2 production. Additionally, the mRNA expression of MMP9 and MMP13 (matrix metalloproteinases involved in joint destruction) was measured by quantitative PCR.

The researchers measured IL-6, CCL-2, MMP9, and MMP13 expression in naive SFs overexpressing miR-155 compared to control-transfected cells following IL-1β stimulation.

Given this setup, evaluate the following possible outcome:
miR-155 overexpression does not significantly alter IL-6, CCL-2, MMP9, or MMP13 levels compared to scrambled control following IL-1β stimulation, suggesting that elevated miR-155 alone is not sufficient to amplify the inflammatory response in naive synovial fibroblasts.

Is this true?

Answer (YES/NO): NO